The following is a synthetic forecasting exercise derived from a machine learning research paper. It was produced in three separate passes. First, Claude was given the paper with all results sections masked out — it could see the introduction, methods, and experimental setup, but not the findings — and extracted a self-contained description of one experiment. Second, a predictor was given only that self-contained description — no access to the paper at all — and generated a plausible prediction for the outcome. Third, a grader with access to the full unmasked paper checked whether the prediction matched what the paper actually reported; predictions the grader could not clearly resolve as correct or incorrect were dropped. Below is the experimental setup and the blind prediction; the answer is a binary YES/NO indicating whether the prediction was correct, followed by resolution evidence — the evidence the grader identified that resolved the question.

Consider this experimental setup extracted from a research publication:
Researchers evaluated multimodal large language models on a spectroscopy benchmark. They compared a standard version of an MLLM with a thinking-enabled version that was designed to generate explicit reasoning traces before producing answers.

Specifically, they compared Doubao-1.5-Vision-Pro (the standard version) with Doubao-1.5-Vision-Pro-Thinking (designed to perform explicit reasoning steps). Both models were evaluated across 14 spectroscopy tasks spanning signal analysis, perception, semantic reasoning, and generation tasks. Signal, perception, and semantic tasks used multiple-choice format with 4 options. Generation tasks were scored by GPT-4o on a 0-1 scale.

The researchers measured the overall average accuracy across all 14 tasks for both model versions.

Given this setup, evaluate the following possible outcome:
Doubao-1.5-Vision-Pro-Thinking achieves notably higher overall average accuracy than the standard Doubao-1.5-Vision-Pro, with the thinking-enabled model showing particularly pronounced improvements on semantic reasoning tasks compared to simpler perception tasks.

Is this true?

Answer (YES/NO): NO